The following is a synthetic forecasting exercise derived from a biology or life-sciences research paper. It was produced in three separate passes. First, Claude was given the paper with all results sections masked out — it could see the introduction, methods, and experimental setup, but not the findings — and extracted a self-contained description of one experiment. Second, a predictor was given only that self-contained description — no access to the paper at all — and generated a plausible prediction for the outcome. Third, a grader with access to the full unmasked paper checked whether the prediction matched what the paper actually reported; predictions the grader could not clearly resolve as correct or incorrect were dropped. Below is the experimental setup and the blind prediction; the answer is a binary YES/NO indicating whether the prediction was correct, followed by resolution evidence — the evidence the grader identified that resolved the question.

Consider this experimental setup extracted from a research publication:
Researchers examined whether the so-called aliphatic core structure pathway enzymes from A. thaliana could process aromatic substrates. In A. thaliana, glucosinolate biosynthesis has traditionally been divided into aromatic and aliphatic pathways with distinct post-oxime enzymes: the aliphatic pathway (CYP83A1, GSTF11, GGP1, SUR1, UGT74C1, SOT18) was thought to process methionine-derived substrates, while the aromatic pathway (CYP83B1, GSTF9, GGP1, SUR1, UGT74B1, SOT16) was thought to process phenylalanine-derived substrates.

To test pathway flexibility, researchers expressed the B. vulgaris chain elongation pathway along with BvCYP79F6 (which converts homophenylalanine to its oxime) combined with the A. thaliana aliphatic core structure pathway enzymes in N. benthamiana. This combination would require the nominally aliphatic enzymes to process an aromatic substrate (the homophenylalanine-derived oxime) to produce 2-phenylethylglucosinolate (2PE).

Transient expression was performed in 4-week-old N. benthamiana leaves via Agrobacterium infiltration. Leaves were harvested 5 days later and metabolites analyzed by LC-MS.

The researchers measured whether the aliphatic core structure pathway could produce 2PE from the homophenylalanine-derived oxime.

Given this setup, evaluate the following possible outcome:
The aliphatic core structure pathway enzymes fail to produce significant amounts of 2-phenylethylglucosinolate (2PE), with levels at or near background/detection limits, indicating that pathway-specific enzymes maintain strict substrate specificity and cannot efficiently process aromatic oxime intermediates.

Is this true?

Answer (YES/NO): NO